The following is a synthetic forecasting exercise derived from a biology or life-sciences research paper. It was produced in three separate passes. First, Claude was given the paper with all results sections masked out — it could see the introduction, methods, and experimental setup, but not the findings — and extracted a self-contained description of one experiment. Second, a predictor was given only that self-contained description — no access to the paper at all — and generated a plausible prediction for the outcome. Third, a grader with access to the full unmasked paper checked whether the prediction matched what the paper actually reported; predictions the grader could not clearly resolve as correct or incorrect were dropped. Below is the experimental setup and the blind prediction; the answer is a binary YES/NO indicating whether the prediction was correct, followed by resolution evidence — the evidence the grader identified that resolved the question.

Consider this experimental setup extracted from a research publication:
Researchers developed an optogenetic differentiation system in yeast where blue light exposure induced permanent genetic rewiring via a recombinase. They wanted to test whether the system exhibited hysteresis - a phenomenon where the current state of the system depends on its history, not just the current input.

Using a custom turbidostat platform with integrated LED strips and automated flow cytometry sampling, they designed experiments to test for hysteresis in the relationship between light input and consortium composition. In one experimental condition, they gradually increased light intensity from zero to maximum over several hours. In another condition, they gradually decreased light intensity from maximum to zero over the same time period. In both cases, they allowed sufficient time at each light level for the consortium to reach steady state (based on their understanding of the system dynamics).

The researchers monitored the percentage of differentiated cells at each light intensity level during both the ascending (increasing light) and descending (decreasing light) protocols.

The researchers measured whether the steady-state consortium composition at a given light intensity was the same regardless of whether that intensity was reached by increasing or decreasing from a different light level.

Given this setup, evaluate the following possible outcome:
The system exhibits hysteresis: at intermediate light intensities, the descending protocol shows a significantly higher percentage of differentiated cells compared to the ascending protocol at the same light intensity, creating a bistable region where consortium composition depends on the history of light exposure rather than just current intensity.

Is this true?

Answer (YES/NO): NO